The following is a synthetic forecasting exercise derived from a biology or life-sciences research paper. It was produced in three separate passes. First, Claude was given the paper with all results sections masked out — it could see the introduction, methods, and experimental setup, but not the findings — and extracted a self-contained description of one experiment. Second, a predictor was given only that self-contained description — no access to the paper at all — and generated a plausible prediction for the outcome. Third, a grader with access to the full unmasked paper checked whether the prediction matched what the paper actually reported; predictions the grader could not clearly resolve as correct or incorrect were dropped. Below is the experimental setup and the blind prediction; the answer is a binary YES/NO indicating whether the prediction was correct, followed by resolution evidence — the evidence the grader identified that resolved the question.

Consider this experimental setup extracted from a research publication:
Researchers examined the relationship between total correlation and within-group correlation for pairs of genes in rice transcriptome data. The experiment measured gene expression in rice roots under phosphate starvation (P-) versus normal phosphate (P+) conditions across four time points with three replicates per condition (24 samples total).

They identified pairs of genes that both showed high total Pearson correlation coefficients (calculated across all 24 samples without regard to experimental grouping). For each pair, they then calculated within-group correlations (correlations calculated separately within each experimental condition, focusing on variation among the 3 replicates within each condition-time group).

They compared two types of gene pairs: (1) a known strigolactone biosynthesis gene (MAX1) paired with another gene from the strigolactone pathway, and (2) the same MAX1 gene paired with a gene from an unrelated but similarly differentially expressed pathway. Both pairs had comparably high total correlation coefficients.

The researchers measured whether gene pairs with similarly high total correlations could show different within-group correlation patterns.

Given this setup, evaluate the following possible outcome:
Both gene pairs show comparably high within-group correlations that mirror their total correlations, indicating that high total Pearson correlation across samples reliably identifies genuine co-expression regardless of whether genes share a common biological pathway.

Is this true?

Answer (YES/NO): NO